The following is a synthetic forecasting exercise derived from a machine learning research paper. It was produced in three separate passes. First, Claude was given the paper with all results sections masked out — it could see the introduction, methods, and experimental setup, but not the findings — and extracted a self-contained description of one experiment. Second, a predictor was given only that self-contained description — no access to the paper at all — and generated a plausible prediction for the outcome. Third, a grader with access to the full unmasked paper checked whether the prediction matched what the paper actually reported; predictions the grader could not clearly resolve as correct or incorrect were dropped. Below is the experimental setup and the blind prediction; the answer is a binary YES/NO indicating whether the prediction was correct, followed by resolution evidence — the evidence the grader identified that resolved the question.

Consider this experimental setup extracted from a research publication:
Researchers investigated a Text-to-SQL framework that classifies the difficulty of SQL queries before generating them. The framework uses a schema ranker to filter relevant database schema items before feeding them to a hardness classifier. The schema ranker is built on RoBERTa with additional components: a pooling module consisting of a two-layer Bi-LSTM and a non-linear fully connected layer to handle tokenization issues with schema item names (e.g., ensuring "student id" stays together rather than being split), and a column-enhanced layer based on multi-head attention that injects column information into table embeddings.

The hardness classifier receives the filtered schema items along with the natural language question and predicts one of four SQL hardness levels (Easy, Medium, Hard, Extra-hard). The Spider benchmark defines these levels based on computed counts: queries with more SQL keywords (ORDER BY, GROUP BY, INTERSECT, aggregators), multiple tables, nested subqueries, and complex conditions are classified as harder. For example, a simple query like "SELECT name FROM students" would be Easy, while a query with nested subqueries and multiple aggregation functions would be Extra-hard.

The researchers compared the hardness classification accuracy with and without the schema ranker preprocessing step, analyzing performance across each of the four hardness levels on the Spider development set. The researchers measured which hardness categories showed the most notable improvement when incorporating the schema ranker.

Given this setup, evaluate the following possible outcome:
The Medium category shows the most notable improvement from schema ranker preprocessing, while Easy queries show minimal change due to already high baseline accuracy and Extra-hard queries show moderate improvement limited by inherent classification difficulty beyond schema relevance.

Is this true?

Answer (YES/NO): NO